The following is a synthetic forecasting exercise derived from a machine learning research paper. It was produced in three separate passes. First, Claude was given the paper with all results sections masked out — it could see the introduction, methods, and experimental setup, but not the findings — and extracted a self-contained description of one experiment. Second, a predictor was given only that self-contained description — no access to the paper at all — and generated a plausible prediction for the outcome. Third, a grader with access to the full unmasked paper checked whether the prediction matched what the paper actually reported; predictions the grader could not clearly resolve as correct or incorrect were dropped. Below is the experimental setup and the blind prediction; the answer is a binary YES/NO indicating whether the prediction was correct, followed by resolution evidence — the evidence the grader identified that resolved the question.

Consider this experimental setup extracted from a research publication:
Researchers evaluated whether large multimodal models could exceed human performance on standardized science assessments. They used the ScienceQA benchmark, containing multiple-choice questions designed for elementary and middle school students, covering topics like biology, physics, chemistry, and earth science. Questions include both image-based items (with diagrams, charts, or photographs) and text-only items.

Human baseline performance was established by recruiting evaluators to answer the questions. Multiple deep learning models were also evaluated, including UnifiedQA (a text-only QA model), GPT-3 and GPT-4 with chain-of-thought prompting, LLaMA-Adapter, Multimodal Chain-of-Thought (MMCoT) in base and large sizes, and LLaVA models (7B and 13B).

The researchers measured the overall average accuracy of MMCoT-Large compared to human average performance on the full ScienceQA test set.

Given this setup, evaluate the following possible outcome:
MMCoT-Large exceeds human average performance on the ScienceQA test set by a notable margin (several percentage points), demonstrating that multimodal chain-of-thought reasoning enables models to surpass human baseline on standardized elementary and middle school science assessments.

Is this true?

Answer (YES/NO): YES